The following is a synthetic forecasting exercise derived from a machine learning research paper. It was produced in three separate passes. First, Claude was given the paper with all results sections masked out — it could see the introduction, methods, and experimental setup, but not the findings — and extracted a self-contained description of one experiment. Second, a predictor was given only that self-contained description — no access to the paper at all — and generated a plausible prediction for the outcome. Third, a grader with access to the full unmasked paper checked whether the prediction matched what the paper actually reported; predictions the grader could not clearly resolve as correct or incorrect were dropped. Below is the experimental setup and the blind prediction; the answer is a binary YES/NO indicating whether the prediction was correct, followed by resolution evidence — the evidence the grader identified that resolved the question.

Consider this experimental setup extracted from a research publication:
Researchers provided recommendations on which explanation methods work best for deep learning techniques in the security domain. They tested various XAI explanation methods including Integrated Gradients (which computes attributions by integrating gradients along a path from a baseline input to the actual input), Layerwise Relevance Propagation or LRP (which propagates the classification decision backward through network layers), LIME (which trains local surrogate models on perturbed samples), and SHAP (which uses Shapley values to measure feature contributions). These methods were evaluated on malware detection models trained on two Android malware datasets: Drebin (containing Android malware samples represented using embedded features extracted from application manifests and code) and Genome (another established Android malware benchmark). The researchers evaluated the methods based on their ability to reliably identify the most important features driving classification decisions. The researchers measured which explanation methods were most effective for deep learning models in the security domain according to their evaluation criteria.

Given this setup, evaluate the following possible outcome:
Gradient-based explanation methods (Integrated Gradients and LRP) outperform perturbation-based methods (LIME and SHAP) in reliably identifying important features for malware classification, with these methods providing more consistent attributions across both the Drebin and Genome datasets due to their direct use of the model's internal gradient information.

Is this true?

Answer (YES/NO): YES